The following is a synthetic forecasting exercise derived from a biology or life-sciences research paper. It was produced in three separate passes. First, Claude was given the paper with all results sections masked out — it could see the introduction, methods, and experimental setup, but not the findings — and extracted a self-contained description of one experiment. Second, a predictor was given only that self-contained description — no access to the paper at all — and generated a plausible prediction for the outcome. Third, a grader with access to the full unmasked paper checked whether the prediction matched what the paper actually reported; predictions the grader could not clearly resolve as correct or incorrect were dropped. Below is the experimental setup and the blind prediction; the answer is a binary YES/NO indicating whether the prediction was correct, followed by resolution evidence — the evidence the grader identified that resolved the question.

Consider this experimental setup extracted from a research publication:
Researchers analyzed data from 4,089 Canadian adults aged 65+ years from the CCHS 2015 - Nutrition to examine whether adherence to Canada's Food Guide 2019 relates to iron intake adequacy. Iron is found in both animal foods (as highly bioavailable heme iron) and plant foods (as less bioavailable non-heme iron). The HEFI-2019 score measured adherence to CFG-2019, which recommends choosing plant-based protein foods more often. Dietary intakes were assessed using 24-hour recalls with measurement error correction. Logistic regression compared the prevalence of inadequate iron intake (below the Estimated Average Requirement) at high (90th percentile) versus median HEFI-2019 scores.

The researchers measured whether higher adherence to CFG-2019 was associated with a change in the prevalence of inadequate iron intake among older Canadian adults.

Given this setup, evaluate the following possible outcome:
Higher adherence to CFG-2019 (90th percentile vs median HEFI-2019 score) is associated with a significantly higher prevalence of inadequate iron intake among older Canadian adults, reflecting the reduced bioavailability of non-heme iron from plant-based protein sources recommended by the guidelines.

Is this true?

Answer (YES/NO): NO